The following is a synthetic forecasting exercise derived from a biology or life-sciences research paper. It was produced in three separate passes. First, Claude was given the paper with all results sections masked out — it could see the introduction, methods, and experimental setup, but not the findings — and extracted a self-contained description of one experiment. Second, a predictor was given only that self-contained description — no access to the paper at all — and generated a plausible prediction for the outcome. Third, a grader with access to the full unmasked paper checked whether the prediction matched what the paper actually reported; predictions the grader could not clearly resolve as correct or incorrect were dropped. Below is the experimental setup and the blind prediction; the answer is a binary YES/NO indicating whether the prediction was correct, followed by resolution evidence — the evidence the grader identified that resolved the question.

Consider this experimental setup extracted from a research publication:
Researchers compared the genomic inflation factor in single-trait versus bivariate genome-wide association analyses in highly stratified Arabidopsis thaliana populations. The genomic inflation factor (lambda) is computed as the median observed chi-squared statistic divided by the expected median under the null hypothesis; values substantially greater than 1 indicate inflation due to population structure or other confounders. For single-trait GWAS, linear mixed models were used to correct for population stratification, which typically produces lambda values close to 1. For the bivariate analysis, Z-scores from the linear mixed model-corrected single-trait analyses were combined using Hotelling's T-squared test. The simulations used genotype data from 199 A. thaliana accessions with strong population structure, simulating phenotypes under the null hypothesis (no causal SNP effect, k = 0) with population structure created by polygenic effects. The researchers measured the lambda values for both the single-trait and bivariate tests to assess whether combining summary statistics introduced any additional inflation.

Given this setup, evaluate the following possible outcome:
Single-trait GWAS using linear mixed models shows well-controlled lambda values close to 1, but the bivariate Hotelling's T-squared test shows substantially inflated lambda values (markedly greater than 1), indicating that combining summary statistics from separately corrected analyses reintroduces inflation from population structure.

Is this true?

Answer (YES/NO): NO